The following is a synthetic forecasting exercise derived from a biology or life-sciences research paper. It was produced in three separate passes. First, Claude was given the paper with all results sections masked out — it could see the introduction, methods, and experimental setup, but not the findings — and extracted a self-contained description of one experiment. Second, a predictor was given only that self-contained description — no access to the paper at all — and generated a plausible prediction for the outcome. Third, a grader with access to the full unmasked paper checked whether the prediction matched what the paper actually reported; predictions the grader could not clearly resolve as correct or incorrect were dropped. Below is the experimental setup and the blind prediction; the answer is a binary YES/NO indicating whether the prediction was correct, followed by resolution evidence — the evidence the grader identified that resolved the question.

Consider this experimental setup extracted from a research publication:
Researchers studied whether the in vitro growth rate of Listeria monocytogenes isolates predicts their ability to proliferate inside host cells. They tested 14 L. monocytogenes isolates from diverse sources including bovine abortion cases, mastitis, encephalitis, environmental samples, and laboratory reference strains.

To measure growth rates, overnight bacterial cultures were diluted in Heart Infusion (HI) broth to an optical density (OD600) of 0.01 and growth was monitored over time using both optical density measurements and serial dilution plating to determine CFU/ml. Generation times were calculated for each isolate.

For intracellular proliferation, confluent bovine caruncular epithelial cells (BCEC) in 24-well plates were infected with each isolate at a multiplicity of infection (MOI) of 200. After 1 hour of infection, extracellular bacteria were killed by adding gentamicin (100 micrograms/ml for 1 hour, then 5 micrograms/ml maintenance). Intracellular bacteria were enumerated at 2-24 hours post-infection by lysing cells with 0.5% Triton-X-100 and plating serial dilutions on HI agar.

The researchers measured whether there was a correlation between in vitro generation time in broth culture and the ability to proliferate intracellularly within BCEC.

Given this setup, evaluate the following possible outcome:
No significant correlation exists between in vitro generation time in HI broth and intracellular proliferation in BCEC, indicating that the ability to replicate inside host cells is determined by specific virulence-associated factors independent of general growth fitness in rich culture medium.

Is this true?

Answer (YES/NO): YES